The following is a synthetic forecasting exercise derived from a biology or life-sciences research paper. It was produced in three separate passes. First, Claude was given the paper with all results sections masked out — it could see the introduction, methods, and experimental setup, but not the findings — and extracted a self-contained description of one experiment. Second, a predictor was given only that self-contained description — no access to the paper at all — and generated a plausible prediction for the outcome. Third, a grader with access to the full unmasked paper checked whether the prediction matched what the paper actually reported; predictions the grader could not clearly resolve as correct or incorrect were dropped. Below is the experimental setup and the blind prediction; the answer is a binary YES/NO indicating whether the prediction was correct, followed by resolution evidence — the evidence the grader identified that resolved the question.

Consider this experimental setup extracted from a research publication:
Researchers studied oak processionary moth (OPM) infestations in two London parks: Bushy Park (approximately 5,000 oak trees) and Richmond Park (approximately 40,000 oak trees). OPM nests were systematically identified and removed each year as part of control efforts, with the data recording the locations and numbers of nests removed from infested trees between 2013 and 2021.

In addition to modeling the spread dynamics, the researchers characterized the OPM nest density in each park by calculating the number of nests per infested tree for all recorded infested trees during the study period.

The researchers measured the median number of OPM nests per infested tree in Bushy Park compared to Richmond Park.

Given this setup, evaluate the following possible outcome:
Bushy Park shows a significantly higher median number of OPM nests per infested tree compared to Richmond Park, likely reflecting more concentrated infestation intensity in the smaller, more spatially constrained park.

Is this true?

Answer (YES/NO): NO